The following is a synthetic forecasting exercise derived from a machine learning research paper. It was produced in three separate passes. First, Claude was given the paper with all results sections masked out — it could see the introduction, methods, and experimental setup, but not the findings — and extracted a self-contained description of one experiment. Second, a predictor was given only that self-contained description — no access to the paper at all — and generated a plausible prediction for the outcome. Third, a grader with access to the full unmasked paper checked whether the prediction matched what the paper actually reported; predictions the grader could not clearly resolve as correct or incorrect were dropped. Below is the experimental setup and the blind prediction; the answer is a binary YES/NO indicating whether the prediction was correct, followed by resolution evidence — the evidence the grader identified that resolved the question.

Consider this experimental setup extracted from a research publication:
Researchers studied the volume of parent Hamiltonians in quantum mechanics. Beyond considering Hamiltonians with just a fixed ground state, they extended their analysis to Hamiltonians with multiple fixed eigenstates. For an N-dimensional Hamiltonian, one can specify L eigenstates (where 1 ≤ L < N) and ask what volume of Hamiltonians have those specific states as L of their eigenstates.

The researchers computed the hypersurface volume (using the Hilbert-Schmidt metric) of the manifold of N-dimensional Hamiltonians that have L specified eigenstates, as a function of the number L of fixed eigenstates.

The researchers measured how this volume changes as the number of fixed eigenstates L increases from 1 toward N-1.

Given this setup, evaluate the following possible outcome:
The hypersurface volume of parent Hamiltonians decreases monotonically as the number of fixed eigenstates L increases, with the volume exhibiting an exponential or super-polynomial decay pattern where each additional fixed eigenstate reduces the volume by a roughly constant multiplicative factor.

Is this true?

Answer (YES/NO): NO